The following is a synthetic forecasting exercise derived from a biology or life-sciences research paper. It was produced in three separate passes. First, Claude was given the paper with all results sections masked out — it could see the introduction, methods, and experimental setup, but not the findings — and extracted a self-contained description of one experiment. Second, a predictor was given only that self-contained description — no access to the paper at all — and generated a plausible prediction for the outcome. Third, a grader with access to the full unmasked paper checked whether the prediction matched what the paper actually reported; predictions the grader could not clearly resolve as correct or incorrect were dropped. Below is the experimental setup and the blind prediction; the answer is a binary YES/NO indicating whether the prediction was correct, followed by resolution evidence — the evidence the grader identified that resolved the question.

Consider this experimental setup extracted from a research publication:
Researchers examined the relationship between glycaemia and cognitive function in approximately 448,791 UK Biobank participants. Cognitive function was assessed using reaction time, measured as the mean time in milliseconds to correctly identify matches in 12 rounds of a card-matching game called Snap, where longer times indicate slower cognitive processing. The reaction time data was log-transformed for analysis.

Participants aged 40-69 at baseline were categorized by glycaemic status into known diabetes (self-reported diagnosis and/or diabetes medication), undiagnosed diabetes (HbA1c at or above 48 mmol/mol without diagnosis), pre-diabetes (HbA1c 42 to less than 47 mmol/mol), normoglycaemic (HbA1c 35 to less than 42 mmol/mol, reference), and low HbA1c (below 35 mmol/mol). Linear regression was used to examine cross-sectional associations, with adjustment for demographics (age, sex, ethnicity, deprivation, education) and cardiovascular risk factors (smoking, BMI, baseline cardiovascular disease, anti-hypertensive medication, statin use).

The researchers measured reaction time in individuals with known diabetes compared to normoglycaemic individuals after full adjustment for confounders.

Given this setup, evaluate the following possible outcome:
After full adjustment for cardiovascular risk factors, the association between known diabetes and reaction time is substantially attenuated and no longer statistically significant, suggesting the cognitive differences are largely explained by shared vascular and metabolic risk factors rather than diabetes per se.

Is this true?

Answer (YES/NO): NO